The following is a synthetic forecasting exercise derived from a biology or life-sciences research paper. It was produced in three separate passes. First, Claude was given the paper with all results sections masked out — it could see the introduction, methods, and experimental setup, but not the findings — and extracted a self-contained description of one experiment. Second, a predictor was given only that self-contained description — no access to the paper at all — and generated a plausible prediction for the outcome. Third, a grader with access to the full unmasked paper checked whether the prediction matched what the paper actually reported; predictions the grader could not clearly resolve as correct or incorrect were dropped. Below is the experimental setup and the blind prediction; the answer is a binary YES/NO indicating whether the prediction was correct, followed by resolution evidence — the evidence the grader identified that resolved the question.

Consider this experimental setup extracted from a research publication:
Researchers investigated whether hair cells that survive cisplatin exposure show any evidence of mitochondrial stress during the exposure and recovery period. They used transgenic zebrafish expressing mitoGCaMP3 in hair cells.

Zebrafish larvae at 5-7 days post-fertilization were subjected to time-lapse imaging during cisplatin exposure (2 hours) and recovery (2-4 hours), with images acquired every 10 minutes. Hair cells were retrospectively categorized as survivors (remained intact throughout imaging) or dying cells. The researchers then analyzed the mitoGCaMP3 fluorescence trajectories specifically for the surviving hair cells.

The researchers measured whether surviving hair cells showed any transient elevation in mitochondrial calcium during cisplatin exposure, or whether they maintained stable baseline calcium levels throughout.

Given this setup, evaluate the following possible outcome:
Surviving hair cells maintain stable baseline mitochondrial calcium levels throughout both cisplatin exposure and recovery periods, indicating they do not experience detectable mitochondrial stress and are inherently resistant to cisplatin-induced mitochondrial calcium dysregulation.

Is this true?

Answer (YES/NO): NO